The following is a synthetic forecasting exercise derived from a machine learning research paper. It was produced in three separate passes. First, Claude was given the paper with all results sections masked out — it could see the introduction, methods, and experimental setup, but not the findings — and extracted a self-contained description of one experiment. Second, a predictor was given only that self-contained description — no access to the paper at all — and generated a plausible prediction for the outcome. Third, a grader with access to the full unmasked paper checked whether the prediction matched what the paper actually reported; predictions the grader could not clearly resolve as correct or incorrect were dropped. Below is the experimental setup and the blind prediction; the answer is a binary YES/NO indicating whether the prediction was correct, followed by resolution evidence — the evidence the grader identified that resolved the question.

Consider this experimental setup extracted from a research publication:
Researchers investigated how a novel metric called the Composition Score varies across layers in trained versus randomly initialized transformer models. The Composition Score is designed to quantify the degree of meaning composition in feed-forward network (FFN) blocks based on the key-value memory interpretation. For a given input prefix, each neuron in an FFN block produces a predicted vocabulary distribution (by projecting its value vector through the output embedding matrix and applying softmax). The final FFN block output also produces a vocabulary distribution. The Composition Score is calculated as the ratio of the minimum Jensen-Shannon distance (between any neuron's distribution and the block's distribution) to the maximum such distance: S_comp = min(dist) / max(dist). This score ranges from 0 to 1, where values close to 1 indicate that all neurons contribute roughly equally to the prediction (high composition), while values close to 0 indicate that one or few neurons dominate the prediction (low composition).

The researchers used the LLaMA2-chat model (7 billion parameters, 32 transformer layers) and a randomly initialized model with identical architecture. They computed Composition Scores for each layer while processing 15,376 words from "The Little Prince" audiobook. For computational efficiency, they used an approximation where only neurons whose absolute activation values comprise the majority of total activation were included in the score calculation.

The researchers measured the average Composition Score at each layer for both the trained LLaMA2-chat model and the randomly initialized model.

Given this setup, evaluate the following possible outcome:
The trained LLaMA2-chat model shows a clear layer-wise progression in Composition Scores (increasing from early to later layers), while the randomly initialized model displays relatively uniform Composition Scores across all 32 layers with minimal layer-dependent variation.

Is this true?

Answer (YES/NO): YES